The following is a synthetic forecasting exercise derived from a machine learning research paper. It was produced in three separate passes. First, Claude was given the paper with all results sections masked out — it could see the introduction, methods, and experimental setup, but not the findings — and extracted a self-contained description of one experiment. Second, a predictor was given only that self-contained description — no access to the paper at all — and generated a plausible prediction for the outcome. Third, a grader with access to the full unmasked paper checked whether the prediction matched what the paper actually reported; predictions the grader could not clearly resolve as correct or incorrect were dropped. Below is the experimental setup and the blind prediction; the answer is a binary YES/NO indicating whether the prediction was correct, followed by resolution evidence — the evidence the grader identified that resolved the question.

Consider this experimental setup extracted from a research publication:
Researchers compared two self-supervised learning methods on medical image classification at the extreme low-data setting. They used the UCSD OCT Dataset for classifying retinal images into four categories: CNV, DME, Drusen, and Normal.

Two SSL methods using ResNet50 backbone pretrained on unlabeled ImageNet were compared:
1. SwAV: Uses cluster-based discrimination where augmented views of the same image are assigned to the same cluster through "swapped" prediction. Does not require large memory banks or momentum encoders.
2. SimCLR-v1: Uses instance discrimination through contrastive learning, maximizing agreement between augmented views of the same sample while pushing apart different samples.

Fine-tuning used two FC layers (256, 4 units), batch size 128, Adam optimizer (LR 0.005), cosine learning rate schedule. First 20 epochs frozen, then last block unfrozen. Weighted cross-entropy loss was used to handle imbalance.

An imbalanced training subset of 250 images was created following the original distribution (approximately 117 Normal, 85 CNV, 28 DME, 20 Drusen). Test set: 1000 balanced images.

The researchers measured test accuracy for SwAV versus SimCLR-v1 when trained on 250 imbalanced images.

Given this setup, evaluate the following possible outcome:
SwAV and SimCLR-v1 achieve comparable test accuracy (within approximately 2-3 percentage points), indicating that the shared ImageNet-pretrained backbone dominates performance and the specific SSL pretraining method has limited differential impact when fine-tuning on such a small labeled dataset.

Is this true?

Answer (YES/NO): NO